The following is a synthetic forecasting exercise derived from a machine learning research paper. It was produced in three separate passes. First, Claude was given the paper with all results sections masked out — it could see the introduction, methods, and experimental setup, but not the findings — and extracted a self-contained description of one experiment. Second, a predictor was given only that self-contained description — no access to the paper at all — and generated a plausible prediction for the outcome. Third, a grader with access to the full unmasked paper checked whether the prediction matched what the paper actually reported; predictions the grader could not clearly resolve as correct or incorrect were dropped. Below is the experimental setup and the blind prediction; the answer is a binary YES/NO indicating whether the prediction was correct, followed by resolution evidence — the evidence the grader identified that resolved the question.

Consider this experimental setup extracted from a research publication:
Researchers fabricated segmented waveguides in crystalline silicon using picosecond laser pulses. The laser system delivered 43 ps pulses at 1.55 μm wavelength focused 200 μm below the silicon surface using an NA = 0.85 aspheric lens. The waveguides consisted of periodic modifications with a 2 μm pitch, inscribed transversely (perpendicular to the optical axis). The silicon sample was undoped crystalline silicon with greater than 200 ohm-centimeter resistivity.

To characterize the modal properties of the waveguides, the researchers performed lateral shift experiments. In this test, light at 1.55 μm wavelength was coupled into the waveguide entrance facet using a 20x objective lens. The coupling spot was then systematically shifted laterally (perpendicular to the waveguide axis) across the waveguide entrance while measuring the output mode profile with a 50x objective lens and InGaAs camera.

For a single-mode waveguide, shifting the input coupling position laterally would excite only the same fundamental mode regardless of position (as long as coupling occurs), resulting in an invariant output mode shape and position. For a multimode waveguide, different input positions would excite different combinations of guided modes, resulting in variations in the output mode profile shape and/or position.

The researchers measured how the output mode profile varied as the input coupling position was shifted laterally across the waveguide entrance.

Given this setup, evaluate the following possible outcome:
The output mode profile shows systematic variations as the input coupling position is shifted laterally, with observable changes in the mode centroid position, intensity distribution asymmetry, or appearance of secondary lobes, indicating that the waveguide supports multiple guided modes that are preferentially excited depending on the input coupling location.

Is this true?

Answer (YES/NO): NO